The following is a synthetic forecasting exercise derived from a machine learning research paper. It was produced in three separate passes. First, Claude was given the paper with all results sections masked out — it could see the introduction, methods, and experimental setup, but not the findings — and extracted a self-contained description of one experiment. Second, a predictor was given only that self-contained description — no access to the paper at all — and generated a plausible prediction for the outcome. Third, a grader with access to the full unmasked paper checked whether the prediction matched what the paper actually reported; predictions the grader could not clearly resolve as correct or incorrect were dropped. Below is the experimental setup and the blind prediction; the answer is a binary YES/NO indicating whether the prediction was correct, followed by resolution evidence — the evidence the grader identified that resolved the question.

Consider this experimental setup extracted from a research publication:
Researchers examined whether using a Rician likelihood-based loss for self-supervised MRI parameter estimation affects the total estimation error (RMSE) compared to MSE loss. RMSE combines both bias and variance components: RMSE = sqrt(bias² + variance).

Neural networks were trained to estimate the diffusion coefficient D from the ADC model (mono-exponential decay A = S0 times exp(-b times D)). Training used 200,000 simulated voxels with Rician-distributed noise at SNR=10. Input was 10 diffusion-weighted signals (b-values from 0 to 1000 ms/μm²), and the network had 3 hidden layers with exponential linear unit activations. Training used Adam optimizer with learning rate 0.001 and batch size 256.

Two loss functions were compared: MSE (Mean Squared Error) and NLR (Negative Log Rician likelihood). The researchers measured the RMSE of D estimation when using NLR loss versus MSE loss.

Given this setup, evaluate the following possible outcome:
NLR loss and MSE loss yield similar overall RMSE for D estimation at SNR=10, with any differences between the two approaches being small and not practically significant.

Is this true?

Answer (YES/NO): YES